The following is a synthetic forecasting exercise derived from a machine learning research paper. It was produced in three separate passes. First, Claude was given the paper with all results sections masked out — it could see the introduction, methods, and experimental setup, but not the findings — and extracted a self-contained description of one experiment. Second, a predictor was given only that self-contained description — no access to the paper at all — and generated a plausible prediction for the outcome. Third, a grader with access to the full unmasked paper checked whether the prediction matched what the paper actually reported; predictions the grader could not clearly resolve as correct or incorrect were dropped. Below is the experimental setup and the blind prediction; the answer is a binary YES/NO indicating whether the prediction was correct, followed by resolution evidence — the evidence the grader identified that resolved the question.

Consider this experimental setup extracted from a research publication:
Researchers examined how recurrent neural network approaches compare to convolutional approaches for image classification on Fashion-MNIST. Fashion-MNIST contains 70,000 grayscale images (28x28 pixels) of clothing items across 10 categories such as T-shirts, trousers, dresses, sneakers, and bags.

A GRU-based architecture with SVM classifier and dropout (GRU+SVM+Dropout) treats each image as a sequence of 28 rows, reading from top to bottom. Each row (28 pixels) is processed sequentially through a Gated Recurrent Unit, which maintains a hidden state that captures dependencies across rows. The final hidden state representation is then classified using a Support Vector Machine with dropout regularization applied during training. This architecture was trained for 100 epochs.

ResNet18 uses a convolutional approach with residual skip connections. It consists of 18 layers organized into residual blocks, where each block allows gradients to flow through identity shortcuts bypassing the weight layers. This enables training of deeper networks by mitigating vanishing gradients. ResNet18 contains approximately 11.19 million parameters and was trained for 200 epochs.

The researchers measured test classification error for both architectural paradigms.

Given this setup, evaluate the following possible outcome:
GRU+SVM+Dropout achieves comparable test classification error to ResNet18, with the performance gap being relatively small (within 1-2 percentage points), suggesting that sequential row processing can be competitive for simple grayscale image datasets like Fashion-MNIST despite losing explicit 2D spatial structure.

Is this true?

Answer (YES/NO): NO